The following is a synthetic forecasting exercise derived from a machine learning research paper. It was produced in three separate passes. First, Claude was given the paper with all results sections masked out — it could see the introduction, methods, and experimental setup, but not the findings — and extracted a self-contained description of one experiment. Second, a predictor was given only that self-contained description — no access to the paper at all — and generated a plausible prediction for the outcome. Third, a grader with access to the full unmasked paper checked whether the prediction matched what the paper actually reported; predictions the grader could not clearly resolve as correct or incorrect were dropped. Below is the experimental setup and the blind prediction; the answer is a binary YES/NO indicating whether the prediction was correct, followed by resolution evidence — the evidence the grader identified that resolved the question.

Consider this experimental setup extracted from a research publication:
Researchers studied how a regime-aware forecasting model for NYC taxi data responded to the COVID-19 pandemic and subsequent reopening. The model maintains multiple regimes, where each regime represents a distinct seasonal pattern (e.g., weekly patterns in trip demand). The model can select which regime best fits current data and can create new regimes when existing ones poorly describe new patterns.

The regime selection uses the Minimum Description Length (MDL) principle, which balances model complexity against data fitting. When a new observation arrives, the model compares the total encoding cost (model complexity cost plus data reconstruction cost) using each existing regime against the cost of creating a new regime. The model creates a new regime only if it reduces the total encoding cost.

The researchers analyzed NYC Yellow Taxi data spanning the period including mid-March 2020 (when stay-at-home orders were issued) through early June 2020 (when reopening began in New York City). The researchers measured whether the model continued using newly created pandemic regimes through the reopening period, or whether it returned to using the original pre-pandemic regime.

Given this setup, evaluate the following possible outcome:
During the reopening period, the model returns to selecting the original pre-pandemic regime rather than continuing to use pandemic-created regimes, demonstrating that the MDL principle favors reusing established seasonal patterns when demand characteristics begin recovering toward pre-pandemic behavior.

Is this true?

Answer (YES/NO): YES